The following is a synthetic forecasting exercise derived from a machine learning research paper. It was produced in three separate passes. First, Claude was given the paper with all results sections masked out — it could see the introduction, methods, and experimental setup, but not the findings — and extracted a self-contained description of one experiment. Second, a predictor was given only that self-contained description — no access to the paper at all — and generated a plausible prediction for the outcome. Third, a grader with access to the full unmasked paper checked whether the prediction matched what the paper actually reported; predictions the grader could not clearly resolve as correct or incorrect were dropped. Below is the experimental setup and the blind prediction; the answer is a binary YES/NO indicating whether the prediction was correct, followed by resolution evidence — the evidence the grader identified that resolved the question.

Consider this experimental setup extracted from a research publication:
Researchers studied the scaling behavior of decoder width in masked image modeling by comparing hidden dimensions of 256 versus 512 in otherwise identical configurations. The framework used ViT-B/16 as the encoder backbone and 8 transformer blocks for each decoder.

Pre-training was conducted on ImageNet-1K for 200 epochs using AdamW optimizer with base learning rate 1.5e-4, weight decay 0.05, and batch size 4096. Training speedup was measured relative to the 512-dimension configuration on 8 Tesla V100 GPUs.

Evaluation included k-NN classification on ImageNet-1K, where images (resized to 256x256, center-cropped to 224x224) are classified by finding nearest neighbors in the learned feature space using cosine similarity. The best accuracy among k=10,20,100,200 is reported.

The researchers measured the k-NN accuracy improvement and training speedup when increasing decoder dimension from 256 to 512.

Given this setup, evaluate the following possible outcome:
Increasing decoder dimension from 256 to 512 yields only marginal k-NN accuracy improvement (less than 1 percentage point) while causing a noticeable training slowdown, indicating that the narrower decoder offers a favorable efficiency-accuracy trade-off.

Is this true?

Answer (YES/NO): NO